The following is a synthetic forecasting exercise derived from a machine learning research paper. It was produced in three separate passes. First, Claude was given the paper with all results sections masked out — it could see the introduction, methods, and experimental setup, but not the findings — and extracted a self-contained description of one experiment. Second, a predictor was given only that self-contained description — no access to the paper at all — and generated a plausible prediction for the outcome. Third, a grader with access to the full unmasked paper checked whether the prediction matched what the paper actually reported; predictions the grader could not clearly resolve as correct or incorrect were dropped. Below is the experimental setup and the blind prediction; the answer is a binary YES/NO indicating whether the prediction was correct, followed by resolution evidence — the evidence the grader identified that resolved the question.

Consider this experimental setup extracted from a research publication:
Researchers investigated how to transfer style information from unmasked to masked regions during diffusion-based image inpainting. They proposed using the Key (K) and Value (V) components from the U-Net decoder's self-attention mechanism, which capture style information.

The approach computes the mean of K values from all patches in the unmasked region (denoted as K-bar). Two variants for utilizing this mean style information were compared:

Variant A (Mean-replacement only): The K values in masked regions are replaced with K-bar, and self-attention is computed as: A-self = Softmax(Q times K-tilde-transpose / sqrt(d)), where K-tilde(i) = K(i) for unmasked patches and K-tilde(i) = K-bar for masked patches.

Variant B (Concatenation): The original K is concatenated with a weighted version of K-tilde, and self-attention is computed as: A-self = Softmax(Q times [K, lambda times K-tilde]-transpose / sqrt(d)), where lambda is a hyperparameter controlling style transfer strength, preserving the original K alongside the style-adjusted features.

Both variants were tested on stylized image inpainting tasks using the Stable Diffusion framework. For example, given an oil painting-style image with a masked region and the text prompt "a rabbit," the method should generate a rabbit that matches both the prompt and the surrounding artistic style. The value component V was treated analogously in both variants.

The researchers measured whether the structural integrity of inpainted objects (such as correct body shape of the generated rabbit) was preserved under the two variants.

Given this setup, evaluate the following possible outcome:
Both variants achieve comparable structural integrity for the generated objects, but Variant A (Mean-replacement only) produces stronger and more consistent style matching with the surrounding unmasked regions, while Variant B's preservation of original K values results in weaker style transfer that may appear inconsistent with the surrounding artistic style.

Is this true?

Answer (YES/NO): NO